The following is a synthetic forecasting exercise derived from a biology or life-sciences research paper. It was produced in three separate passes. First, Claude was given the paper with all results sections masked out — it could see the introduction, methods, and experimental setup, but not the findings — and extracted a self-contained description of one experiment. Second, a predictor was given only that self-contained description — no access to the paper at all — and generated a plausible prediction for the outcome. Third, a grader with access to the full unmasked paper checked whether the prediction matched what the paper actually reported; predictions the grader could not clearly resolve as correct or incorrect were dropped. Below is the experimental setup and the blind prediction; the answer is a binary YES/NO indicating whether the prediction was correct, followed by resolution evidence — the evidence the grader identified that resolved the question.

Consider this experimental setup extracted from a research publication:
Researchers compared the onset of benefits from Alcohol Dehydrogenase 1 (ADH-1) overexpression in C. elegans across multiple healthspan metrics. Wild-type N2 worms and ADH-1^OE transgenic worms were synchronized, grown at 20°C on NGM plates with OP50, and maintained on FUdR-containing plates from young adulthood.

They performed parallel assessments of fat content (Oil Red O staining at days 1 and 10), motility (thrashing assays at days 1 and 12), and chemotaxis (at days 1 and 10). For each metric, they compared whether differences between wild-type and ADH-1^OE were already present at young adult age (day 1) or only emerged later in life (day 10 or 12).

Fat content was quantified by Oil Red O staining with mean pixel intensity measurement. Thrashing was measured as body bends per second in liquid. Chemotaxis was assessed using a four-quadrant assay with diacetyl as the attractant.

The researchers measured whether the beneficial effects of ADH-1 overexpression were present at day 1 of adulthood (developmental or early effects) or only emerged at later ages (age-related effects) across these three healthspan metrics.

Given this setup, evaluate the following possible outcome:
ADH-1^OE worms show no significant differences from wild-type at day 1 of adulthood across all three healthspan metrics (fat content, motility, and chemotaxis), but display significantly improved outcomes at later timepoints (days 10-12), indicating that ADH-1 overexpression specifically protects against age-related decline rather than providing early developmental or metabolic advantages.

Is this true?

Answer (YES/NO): NO